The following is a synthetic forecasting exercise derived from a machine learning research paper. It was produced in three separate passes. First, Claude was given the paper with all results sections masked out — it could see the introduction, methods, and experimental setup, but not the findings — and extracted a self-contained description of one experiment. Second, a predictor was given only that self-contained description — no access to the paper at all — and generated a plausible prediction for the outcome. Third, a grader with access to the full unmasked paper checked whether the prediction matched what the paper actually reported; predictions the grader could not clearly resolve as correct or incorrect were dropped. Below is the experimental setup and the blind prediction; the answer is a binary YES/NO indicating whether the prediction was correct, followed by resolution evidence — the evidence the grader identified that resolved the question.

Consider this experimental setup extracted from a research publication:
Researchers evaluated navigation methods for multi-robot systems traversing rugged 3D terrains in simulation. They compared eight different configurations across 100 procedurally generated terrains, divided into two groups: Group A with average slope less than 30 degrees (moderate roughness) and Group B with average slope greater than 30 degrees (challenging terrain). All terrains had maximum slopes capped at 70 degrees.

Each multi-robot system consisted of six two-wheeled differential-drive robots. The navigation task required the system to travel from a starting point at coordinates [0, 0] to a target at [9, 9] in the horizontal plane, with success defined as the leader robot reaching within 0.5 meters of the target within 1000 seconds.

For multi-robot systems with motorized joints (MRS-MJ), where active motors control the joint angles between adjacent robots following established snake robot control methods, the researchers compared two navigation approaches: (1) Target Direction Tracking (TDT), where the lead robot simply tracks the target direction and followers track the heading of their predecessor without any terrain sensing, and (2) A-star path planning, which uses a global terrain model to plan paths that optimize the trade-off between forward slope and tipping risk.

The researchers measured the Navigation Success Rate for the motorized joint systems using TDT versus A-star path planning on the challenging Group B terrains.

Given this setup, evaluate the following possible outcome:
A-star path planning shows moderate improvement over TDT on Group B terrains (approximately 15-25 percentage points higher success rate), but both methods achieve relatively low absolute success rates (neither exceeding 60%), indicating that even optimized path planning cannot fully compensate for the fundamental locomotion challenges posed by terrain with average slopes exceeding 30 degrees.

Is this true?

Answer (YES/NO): NO